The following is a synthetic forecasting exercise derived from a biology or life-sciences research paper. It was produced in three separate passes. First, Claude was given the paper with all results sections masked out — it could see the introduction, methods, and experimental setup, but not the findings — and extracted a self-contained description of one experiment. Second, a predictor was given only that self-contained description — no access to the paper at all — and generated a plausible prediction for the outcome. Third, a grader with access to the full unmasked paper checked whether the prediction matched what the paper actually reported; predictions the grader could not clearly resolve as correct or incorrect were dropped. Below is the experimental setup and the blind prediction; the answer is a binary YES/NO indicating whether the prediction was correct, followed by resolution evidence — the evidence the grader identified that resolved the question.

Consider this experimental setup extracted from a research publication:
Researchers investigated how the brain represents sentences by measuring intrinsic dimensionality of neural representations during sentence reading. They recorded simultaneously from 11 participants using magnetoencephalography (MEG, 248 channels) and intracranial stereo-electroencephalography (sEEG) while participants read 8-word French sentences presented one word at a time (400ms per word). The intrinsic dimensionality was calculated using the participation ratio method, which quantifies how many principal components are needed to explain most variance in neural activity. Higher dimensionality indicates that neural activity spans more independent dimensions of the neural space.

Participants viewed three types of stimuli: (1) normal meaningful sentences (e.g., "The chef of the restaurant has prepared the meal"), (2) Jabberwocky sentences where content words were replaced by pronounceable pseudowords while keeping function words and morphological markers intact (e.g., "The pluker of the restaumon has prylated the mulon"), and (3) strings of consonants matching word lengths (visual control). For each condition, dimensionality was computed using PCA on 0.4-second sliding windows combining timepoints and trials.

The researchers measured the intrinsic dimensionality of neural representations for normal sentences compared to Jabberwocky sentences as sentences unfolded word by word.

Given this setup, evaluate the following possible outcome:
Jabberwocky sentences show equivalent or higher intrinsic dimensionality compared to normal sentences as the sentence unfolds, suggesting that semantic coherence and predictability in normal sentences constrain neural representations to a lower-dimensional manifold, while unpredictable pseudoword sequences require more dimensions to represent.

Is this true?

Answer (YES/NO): NO